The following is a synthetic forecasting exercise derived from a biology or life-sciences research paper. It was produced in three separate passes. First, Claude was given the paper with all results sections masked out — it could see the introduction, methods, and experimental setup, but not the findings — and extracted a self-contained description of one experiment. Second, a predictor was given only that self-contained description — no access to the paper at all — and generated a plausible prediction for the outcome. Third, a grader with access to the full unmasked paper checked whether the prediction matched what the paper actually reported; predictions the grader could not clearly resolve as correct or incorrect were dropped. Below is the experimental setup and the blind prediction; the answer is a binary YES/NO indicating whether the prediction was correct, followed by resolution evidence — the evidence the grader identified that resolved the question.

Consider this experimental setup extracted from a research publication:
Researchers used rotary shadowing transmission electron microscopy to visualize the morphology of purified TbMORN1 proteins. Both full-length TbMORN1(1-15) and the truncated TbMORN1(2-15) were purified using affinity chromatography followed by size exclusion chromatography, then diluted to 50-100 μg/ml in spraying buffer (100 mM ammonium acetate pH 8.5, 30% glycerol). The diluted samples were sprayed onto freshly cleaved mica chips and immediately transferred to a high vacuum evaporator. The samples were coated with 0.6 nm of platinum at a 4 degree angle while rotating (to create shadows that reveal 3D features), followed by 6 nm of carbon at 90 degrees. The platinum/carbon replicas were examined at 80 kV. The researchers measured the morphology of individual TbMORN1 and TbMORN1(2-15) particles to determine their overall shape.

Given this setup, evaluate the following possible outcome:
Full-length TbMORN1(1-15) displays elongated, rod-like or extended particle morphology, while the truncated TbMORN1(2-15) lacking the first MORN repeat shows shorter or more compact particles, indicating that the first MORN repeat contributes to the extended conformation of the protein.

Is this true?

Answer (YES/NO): NO